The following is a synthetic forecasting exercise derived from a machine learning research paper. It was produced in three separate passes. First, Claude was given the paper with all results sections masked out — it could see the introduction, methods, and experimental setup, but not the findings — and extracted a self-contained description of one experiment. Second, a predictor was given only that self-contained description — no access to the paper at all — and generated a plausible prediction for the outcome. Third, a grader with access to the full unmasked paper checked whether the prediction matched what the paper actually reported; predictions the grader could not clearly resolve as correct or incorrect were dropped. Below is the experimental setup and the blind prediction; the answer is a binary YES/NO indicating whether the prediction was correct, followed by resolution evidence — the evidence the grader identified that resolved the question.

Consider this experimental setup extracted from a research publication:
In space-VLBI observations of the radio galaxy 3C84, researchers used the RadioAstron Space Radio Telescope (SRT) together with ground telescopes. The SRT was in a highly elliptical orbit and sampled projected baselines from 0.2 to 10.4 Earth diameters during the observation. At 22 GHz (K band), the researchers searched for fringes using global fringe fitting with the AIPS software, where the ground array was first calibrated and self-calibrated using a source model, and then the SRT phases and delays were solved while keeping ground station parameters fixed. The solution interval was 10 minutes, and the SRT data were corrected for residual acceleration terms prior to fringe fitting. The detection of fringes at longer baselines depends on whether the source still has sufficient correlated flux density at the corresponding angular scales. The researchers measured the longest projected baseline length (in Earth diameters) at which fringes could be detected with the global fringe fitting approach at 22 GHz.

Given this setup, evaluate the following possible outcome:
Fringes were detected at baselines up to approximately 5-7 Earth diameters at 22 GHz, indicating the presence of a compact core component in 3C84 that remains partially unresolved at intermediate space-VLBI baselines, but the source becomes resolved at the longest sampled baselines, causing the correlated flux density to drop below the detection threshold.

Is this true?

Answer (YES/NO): NO